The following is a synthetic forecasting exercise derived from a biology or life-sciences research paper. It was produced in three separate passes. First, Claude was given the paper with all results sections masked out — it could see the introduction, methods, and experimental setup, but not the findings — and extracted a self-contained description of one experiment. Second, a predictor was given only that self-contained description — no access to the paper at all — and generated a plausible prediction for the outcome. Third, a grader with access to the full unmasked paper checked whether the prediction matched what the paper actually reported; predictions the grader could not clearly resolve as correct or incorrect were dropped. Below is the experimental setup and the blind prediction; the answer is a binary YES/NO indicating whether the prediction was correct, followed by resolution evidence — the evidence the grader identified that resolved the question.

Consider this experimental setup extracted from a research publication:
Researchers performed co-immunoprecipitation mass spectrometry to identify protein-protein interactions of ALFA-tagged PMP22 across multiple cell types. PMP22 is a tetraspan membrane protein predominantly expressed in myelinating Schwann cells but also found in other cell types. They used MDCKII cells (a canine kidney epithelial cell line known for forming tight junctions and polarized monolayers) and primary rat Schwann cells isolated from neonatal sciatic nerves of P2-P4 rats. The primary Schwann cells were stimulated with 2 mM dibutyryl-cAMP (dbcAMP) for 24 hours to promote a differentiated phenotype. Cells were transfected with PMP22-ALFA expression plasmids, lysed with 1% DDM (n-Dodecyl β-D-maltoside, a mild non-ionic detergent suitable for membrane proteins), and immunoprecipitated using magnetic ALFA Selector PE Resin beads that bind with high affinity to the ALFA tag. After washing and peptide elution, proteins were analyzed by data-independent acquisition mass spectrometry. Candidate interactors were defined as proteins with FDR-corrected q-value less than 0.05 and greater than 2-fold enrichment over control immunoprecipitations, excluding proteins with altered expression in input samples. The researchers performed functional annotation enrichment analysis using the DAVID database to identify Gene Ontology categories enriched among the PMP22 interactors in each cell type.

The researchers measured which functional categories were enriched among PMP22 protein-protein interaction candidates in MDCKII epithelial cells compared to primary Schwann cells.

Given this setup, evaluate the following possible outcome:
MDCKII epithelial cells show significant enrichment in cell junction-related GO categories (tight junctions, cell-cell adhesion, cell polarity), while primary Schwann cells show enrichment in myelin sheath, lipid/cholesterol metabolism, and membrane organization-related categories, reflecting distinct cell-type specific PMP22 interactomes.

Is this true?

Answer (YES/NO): NO